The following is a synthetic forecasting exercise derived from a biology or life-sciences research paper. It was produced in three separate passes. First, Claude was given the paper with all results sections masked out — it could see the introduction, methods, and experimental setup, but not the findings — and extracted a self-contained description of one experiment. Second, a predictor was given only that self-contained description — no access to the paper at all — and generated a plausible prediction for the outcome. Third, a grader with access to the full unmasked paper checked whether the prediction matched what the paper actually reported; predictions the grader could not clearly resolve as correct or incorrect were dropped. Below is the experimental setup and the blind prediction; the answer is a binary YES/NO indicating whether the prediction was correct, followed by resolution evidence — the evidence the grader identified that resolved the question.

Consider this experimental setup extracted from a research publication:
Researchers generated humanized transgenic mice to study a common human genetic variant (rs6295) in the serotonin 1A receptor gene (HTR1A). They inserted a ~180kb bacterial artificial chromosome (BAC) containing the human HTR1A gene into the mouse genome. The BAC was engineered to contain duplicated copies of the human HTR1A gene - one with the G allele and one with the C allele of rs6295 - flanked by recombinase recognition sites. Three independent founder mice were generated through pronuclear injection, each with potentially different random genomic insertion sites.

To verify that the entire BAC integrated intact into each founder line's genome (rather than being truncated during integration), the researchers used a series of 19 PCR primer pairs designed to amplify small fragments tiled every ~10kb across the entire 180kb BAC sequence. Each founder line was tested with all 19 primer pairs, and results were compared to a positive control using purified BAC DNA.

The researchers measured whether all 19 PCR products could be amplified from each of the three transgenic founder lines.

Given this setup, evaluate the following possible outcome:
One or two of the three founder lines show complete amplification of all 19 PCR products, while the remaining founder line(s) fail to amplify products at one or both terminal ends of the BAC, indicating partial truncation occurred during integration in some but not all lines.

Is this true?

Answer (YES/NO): YES